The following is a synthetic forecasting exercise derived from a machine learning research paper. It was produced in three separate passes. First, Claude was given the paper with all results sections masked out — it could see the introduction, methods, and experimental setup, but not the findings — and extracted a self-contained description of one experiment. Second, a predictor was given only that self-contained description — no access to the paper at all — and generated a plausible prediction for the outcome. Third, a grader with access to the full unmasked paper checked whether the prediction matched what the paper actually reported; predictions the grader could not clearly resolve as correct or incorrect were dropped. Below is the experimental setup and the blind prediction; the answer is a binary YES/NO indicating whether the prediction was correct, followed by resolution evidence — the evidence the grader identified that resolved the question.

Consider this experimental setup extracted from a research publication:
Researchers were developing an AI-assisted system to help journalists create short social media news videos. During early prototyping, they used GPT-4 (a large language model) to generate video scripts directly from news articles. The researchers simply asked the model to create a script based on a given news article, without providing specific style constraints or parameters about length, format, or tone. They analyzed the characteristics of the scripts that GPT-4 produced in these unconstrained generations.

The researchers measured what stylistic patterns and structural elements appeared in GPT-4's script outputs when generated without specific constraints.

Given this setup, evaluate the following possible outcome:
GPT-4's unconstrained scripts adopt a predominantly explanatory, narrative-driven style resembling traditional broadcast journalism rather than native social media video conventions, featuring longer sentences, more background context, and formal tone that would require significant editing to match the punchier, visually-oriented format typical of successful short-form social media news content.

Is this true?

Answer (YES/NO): NO